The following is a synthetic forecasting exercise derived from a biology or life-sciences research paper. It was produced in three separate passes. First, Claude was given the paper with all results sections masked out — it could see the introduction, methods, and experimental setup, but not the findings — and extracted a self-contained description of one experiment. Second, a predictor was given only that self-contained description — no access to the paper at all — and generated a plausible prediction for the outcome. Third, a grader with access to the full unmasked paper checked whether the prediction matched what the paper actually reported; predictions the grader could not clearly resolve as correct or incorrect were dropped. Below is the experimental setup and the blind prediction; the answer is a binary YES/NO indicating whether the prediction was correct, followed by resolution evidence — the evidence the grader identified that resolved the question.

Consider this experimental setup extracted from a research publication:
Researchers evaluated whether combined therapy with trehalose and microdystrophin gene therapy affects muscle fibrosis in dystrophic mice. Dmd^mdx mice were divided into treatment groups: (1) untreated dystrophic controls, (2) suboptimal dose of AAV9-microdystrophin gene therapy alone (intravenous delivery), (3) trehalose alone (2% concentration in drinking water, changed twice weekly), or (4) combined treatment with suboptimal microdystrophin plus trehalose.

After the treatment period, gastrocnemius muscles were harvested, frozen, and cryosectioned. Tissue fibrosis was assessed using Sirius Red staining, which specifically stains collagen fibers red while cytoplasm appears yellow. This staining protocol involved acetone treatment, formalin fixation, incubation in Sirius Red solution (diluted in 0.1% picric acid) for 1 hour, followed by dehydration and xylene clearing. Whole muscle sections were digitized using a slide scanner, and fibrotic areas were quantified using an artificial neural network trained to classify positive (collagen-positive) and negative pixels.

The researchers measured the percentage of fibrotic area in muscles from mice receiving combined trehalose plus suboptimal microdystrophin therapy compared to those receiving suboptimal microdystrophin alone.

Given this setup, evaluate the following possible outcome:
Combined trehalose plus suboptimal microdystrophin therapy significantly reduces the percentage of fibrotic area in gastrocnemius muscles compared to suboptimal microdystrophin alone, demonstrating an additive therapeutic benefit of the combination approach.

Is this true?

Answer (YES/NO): YES